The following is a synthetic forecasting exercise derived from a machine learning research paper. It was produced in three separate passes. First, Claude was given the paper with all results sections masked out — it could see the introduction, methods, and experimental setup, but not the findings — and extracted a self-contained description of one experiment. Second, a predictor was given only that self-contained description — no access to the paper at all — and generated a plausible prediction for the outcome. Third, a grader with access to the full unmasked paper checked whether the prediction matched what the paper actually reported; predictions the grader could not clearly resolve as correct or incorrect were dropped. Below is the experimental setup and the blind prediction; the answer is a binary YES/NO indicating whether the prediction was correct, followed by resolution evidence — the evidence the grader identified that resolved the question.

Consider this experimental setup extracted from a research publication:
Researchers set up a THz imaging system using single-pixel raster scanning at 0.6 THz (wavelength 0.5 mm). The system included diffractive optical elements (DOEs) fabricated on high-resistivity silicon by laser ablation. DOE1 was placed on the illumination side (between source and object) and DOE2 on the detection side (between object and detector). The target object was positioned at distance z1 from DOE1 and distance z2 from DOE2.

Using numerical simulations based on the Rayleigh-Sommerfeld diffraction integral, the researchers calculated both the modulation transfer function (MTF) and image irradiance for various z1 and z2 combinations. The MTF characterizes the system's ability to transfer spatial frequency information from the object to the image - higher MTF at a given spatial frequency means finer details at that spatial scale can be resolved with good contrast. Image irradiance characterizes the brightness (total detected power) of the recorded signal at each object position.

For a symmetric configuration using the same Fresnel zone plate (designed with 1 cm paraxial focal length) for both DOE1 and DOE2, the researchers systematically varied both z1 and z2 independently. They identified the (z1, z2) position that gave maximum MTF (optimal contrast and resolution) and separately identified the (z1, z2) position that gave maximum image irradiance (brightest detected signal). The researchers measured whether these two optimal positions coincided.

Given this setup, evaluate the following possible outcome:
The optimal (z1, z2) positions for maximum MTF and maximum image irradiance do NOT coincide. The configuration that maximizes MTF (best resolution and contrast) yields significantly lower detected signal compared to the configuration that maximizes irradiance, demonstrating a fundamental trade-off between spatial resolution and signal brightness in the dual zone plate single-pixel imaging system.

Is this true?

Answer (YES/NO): YES